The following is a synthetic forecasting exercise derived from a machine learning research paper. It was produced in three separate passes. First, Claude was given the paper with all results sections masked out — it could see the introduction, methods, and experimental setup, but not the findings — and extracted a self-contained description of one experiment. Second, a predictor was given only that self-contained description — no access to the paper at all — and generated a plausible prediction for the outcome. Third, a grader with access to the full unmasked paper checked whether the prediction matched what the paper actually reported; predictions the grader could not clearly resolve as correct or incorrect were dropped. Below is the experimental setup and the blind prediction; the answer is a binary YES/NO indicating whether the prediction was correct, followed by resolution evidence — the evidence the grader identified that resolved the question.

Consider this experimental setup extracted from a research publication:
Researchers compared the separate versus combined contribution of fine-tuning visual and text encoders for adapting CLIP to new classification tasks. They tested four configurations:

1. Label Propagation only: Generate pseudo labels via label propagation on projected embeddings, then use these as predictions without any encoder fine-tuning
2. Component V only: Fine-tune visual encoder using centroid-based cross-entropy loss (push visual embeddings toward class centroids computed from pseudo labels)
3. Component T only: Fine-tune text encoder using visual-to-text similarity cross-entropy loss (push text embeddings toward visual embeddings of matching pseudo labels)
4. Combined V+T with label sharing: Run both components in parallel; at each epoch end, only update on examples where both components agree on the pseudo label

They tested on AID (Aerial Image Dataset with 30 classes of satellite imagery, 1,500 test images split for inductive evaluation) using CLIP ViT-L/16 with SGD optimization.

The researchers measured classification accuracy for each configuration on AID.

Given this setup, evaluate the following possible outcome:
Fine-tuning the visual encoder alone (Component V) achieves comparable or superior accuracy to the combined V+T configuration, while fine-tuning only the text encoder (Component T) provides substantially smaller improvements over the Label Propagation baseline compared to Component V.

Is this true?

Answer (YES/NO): NO